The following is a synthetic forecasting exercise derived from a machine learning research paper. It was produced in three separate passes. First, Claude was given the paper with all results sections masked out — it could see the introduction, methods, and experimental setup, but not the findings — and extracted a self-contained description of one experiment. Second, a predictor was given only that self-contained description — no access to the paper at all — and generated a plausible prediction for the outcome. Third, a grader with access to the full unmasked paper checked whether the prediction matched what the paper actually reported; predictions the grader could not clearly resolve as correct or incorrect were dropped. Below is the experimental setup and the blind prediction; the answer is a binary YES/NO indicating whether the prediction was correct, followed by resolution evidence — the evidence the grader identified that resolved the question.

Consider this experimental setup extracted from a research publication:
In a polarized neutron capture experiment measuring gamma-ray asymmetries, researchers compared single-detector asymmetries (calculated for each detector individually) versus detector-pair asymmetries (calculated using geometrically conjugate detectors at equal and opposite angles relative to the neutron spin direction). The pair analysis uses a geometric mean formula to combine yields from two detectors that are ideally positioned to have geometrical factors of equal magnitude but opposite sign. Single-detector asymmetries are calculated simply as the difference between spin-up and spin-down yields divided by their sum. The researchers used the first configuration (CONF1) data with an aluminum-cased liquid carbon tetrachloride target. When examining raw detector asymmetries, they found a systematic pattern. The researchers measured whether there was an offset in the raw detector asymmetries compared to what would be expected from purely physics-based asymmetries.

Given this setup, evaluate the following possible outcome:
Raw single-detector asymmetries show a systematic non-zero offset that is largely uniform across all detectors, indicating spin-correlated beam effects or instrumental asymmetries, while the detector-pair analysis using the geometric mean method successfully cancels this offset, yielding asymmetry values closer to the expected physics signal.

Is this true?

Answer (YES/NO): YES